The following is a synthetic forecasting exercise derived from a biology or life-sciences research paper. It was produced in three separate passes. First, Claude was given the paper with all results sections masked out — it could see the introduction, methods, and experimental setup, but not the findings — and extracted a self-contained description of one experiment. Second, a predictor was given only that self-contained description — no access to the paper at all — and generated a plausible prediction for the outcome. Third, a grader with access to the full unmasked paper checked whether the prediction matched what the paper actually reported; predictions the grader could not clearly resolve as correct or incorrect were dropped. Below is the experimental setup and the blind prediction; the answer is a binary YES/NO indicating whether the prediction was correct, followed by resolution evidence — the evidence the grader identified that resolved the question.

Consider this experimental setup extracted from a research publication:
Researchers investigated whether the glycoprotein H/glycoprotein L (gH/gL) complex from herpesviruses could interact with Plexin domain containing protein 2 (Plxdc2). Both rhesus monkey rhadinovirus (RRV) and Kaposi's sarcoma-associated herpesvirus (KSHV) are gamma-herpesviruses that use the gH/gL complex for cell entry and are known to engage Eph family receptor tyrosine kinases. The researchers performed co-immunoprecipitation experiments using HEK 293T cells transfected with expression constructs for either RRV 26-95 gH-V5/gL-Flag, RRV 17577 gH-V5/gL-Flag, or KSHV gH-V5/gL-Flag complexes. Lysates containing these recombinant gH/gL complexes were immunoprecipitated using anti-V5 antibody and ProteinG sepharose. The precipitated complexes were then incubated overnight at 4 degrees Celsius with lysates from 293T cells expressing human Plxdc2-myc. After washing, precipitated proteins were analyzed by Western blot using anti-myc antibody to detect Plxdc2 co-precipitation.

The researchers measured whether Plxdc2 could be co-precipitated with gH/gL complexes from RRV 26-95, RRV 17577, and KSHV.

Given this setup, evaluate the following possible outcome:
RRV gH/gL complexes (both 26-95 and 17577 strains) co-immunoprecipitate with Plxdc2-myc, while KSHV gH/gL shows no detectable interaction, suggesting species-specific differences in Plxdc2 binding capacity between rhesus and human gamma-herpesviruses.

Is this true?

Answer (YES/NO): YES